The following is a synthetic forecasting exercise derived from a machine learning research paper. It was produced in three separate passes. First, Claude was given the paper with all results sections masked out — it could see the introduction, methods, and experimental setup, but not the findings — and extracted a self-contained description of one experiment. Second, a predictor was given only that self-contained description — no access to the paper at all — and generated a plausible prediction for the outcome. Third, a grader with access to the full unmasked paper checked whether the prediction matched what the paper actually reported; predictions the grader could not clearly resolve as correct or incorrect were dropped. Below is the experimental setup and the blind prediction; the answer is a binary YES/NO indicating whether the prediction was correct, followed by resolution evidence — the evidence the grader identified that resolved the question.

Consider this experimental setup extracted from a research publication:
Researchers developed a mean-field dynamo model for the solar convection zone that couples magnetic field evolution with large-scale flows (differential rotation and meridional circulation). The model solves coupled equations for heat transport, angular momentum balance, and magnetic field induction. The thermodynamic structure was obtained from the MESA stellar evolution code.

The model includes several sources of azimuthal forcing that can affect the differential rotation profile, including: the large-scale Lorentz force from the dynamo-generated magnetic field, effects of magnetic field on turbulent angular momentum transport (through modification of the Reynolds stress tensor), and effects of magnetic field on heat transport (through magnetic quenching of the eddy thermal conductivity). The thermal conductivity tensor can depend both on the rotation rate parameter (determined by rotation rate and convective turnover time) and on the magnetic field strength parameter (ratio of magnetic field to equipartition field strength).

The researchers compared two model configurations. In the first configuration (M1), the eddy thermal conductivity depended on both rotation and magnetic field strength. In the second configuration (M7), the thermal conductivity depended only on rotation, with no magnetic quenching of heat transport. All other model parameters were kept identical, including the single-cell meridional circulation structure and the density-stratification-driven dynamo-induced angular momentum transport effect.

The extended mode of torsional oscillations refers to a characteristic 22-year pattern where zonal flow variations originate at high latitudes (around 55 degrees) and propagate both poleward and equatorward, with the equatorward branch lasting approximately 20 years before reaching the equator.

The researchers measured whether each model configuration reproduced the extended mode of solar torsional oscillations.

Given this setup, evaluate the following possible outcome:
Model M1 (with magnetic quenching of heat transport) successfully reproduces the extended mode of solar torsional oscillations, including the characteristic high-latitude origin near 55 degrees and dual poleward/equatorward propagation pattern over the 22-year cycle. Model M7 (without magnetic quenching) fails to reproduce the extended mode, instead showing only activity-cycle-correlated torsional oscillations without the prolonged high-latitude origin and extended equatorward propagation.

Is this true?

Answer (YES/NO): YES